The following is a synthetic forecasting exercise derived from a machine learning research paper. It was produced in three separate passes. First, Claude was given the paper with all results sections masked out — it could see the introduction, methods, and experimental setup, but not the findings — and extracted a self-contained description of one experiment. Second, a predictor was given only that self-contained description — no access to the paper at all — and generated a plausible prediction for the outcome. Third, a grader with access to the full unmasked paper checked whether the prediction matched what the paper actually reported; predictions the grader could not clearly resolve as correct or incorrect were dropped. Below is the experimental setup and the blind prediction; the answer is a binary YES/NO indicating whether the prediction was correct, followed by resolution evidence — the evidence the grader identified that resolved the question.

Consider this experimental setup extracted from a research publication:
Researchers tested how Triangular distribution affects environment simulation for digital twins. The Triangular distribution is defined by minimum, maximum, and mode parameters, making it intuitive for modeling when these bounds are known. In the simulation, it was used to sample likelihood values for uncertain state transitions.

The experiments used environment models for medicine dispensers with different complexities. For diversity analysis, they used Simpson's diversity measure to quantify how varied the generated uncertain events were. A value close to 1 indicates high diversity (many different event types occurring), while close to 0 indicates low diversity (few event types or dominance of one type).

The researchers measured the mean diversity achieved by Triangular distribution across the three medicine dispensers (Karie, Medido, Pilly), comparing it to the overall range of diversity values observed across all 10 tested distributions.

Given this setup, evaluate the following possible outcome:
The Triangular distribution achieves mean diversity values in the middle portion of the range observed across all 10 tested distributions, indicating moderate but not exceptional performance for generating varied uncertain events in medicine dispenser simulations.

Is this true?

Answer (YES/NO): NO